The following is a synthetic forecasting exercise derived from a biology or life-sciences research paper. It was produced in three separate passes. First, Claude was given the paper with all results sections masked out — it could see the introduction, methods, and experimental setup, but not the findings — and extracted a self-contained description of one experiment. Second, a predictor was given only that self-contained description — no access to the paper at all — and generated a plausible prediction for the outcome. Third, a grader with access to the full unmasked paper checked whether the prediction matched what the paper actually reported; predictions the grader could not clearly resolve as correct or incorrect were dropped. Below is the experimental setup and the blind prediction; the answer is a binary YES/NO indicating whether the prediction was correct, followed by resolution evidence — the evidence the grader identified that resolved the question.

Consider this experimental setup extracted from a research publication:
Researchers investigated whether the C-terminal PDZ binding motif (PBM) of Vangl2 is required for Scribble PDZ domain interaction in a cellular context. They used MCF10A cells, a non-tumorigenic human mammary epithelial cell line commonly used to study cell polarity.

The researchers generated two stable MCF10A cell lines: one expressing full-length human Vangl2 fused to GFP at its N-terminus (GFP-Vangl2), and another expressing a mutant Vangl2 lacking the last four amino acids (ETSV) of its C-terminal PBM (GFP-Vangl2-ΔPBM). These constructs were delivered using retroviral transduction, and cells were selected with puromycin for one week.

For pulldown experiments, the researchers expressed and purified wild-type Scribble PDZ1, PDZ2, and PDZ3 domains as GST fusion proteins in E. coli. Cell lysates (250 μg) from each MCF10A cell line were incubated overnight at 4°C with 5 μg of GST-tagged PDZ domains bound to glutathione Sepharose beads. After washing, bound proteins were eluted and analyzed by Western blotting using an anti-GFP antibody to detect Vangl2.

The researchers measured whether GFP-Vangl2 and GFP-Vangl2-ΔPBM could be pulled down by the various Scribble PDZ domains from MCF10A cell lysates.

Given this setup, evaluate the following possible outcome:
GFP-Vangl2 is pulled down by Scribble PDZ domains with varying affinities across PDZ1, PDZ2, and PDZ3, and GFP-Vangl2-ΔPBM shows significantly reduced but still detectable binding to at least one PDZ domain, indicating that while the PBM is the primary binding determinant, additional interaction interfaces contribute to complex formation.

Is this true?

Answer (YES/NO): NO